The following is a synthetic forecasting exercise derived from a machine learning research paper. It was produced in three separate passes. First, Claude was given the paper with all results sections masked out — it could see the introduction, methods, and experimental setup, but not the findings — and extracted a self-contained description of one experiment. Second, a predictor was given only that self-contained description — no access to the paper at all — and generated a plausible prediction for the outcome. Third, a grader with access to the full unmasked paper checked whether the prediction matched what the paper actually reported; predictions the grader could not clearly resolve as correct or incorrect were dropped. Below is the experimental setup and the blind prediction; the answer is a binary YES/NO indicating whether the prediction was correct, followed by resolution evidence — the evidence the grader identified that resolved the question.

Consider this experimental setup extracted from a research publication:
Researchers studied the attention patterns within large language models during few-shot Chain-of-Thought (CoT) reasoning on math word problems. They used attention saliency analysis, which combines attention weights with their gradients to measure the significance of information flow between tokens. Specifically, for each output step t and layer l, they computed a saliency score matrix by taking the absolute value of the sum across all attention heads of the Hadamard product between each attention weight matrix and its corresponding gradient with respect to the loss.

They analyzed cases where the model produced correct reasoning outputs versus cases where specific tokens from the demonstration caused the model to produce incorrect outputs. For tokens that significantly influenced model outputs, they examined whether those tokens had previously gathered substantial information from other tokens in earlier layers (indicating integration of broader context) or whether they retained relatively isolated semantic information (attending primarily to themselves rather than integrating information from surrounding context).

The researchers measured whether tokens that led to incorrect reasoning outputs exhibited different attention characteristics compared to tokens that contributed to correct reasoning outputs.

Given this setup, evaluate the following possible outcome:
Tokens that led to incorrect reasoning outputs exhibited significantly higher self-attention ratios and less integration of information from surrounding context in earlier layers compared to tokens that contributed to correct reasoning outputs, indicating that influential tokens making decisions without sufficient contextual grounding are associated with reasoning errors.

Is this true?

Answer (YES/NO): YES